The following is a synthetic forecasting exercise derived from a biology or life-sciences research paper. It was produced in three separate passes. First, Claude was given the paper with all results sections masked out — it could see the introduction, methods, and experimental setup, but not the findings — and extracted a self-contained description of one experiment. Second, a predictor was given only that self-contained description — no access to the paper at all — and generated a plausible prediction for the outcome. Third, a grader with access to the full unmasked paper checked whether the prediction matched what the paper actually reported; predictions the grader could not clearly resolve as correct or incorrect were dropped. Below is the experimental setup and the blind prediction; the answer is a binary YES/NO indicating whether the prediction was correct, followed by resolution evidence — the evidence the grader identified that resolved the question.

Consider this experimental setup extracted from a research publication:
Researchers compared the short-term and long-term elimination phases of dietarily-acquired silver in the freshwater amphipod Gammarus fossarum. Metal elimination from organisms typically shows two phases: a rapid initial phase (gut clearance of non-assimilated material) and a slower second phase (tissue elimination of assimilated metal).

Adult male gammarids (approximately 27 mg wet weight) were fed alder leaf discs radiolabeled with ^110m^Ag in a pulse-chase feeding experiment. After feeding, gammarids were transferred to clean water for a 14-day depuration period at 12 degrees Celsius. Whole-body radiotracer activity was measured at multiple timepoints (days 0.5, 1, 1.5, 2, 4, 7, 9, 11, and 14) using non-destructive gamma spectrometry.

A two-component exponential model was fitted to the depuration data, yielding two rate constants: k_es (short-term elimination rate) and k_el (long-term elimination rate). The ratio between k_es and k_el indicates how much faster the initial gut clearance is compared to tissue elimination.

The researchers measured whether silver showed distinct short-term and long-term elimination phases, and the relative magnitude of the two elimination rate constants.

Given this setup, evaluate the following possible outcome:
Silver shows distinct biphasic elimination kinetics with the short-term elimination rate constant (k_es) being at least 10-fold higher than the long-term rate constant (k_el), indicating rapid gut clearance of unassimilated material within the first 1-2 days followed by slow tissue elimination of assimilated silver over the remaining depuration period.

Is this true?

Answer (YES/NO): NO